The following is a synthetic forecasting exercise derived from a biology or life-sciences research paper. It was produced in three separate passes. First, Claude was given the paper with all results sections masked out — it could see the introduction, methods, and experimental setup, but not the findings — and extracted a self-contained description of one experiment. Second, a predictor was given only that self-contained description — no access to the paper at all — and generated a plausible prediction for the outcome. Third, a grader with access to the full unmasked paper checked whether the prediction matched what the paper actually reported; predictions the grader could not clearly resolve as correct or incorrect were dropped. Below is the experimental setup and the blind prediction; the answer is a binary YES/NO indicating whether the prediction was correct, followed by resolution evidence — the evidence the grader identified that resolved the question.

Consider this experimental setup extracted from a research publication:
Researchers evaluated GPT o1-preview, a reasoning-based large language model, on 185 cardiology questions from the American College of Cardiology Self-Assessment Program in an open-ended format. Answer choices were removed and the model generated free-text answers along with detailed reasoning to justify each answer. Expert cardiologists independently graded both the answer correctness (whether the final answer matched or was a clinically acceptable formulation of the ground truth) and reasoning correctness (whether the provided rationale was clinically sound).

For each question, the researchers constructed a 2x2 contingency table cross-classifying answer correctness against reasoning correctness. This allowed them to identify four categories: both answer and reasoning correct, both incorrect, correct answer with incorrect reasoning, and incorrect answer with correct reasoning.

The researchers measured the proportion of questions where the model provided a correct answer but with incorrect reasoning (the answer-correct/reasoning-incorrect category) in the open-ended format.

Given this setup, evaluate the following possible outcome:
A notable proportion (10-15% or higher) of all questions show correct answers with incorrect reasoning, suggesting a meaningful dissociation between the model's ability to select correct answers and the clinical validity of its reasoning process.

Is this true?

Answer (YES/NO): NO